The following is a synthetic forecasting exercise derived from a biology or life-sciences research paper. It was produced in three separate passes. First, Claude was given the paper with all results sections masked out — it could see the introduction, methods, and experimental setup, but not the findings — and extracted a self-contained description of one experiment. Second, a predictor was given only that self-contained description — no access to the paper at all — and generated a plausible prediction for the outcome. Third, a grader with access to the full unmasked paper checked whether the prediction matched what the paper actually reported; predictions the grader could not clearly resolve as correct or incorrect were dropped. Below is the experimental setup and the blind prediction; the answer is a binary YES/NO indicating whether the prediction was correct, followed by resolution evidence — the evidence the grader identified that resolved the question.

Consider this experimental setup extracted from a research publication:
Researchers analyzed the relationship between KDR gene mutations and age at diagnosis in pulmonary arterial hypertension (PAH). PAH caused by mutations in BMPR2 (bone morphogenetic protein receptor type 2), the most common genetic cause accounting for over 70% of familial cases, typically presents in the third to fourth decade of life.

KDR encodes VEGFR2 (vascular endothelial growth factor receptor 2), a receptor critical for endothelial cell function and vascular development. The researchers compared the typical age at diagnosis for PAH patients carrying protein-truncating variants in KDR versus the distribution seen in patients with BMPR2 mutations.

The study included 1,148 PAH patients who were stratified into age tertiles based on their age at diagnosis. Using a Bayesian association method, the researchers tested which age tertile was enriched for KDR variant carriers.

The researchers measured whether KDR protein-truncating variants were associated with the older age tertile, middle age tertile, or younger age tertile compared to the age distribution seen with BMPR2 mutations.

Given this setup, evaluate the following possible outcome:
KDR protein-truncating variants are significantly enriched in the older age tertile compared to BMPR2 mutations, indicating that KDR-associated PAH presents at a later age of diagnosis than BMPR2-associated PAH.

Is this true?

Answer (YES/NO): YES